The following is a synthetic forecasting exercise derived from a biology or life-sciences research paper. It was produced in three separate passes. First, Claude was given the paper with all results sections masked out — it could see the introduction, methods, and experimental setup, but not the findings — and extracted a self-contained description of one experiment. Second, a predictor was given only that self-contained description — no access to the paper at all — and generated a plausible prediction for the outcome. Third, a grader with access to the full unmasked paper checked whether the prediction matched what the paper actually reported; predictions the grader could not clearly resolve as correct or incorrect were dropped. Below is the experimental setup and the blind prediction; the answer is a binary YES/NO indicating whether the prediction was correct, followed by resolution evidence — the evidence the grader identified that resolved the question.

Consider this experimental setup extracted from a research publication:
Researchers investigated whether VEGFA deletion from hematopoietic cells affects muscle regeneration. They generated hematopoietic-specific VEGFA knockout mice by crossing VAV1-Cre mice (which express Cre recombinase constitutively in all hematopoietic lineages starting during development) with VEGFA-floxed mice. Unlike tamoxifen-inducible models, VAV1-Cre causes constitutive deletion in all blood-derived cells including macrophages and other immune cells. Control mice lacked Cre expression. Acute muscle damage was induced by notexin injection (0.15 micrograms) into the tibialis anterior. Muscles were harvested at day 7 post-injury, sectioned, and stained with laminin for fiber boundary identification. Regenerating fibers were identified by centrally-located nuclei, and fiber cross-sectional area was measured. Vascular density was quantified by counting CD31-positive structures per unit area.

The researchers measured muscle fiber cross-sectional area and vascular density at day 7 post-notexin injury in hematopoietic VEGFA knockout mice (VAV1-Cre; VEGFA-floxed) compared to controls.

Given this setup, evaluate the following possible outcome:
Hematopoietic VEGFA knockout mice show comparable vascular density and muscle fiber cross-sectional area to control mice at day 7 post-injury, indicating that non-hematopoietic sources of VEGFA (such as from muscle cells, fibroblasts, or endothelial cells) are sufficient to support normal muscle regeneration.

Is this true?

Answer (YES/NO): NO